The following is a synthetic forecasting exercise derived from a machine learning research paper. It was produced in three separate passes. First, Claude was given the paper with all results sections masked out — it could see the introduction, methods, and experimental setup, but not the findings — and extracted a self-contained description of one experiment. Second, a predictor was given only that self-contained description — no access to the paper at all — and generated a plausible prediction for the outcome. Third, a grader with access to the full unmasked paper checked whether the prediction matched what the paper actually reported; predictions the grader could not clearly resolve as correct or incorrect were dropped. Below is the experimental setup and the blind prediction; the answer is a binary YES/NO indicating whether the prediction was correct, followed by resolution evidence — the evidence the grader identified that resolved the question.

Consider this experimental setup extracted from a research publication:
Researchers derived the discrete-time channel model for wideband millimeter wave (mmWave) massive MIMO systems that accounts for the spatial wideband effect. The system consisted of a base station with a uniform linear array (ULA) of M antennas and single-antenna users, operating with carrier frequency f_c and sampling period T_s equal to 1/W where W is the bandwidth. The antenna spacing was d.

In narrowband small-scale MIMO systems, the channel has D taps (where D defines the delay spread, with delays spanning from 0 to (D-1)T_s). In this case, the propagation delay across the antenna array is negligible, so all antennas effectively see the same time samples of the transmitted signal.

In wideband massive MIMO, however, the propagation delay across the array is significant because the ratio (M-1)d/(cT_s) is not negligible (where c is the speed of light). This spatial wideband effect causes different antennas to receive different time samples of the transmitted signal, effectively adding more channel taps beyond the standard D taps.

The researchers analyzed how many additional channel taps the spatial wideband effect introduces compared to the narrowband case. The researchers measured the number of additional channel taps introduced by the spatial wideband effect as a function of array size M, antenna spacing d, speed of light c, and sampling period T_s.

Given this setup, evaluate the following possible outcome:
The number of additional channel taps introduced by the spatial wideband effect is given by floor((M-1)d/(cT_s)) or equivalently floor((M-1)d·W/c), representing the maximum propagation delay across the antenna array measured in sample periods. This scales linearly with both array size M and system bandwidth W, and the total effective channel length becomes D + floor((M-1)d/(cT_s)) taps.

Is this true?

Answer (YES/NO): NO